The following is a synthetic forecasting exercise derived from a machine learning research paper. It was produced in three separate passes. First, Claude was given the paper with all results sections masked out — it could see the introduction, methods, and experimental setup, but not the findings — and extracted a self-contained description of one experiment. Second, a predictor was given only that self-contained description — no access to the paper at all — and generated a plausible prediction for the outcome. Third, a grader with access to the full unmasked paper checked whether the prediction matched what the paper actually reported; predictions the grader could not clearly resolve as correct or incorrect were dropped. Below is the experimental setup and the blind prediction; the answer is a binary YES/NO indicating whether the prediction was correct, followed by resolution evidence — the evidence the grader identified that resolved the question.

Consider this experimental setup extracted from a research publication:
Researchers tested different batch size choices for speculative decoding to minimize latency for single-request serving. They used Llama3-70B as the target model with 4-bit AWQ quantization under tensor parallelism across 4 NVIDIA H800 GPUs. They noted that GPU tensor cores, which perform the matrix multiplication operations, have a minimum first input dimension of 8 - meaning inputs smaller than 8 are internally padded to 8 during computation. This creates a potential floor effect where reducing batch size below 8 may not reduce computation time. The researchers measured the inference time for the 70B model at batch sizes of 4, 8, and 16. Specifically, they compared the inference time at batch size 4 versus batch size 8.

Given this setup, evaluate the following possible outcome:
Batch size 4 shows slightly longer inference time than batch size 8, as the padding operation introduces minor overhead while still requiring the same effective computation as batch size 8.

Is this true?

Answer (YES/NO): NO